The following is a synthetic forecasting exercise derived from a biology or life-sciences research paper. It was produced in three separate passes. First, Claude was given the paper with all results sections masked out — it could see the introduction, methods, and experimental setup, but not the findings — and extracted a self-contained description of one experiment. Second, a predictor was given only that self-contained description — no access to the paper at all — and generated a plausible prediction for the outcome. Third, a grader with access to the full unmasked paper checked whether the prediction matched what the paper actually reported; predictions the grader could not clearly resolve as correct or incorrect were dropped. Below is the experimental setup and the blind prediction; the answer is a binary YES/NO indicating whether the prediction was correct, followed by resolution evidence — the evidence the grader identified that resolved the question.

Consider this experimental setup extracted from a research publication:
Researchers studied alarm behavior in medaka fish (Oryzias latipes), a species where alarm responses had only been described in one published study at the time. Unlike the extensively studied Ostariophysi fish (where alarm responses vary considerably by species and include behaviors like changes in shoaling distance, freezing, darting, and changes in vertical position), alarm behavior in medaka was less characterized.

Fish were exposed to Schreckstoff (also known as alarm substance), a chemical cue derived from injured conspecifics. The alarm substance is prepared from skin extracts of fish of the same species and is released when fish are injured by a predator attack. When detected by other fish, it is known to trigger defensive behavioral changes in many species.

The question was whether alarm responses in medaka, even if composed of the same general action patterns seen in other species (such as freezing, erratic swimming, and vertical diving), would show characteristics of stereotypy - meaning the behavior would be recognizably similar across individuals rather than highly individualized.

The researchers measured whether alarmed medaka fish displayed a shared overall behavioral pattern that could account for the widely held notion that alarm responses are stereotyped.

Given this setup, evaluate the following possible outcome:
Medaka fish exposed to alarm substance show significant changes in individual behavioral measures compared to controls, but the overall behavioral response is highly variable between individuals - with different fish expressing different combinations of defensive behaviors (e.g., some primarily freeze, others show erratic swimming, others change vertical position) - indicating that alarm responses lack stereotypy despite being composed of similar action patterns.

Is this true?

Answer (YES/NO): NO